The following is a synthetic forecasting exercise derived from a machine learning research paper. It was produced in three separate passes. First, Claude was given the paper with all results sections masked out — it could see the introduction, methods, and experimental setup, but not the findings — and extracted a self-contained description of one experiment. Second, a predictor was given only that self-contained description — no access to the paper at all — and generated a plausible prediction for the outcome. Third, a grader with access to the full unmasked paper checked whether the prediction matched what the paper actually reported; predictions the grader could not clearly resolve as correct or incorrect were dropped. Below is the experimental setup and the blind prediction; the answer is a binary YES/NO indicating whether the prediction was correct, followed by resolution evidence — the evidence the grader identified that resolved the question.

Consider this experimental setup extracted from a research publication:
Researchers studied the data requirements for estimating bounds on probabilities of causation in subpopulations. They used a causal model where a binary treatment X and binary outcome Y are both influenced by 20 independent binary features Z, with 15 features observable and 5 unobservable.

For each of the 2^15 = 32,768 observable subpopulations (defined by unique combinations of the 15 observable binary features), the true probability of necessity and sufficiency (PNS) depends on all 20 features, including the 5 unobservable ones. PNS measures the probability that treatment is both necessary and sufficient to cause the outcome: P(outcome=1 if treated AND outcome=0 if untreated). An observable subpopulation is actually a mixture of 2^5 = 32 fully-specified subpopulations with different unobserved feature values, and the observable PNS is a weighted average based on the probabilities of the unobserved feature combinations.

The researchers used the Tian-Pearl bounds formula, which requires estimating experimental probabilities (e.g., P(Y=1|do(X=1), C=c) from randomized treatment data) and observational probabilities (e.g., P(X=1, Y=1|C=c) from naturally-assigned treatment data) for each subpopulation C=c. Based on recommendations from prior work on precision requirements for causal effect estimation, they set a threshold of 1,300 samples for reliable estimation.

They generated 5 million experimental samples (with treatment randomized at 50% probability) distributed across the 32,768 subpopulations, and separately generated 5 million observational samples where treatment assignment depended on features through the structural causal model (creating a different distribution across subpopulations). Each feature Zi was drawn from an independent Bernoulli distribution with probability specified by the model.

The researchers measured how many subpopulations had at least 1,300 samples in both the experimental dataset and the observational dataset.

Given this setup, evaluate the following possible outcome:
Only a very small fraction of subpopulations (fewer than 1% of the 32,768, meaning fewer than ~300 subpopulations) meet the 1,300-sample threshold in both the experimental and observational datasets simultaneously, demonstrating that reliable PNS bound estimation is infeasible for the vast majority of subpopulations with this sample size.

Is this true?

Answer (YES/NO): NO